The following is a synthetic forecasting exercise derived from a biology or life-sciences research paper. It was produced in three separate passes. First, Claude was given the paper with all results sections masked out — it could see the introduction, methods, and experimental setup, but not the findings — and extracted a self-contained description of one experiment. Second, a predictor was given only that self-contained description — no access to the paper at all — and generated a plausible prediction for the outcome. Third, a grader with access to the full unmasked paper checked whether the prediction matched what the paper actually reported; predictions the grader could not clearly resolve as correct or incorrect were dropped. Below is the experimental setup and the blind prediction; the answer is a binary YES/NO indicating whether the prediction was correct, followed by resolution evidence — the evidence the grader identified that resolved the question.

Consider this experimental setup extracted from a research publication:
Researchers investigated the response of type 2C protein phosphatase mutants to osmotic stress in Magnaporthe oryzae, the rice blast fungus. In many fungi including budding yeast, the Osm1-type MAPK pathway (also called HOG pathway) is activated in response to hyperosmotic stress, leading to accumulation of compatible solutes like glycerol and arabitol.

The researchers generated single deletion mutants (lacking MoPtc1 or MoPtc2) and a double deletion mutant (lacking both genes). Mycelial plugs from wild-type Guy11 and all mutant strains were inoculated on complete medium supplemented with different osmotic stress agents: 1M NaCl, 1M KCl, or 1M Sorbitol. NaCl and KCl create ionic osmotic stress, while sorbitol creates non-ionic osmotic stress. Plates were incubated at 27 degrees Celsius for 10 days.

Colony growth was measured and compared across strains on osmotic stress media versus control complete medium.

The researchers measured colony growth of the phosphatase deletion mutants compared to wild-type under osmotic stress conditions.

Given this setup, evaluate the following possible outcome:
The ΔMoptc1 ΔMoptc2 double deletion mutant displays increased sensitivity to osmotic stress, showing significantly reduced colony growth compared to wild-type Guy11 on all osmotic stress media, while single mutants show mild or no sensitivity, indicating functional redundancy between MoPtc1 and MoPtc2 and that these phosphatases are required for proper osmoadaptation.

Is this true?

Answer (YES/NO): NO